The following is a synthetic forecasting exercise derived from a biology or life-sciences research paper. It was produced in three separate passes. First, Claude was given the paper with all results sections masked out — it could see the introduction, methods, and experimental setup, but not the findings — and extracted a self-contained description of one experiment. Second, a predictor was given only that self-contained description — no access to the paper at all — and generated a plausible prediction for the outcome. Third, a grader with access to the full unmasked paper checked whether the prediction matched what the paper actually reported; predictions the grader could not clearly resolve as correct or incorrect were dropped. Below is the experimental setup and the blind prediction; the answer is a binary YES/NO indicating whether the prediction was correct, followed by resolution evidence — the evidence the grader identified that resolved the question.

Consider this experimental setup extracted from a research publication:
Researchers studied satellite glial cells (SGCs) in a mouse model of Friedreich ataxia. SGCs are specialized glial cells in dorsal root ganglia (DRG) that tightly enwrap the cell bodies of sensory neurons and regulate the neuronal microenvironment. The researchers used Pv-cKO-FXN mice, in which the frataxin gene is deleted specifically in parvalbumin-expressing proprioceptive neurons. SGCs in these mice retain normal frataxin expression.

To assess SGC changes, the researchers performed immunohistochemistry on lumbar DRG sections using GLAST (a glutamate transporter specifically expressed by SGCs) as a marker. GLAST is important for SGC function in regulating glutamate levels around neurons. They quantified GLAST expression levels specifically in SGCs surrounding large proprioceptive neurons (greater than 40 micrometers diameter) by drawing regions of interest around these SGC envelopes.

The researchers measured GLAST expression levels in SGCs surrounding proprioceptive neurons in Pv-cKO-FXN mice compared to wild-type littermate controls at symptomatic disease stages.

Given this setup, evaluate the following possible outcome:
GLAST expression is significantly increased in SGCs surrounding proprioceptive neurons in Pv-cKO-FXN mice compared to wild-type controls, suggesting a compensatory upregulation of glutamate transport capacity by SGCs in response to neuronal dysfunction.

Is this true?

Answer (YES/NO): NO